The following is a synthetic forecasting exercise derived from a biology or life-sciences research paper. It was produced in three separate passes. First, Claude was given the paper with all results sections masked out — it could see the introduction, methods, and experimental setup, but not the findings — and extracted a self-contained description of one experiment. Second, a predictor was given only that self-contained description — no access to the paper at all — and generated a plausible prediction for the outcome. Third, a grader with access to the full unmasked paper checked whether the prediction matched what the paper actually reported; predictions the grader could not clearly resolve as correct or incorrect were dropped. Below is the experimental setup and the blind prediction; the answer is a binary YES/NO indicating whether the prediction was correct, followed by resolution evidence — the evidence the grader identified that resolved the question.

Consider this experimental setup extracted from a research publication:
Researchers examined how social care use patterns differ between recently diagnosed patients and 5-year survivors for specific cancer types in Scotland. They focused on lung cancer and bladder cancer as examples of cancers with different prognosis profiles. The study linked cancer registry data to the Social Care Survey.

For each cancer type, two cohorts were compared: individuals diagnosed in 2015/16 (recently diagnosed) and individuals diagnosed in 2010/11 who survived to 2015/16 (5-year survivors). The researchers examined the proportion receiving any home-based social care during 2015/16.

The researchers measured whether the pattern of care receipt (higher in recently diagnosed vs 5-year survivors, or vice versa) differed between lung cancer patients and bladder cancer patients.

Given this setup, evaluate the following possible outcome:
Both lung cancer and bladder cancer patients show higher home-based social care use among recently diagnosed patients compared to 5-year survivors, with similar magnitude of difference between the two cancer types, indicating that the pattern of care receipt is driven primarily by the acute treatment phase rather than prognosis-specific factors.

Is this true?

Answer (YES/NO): NO